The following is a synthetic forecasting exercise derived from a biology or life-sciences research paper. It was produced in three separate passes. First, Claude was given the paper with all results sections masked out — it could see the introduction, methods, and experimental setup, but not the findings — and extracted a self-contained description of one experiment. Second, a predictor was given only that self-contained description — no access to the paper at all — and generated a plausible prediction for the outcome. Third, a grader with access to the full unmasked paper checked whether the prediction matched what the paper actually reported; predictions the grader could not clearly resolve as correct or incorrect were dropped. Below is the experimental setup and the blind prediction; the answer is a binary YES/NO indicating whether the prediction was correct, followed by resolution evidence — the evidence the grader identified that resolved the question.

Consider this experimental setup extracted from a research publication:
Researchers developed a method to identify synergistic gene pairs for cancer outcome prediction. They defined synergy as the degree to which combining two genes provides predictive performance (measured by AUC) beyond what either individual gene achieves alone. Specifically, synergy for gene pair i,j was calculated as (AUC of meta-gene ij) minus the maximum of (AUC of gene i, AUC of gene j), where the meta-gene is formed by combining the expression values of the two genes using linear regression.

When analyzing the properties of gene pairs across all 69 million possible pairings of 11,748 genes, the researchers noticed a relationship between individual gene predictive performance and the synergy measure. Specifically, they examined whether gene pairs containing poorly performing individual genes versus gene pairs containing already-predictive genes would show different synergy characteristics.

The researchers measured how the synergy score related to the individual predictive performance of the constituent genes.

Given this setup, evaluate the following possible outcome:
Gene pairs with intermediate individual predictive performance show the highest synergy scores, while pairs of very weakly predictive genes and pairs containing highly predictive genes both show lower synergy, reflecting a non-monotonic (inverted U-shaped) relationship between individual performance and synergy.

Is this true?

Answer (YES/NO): NO